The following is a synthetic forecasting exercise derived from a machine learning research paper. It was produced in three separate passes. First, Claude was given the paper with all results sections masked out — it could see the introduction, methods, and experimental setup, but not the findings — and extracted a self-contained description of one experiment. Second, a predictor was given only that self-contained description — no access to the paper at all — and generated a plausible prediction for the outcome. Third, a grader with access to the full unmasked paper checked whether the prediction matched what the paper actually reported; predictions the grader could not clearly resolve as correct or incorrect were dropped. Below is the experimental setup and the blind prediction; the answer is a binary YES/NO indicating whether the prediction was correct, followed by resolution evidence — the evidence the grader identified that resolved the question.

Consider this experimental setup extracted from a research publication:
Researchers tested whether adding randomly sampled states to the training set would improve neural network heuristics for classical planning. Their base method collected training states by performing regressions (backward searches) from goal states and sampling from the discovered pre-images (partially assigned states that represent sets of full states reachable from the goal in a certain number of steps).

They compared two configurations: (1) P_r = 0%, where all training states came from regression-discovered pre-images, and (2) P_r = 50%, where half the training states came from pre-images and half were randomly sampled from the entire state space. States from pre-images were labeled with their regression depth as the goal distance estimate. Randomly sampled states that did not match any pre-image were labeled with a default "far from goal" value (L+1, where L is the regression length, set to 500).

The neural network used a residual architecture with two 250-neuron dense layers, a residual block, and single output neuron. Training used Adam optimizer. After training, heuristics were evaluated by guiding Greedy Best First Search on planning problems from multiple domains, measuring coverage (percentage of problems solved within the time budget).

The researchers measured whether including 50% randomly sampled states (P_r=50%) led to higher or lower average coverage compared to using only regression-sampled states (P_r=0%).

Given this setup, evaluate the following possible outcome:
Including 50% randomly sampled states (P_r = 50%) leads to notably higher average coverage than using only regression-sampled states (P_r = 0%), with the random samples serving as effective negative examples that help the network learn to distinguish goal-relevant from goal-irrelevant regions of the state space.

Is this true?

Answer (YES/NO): YES